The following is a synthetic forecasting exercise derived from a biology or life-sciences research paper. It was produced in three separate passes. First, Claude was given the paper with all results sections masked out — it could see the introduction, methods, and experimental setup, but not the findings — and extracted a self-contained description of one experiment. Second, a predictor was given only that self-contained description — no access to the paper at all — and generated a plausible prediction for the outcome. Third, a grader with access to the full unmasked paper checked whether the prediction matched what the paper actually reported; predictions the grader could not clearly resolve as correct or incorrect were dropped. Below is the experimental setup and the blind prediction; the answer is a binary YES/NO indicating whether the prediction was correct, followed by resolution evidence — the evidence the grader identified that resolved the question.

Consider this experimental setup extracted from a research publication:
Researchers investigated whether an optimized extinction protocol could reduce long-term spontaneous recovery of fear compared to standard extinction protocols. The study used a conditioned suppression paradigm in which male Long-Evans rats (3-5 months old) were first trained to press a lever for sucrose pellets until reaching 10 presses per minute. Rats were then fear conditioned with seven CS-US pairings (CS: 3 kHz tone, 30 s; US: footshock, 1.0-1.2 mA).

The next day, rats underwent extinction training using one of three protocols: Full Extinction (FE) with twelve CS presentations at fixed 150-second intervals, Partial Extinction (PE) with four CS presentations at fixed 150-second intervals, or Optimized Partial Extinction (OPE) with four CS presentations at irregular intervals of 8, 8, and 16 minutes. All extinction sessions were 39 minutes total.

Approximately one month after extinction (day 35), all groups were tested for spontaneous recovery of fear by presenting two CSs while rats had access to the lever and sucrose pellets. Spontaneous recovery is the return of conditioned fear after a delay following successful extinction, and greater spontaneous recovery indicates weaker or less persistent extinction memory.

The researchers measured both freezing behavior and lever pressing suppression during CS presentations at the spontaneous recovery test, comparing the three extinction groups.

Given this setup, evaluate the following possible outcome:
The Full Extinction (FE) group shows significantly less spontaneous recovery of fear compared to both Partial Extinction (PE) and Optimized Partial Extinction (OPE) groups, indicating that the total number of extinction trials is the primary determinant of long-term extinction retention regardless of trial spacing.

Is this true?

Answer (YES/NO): NO